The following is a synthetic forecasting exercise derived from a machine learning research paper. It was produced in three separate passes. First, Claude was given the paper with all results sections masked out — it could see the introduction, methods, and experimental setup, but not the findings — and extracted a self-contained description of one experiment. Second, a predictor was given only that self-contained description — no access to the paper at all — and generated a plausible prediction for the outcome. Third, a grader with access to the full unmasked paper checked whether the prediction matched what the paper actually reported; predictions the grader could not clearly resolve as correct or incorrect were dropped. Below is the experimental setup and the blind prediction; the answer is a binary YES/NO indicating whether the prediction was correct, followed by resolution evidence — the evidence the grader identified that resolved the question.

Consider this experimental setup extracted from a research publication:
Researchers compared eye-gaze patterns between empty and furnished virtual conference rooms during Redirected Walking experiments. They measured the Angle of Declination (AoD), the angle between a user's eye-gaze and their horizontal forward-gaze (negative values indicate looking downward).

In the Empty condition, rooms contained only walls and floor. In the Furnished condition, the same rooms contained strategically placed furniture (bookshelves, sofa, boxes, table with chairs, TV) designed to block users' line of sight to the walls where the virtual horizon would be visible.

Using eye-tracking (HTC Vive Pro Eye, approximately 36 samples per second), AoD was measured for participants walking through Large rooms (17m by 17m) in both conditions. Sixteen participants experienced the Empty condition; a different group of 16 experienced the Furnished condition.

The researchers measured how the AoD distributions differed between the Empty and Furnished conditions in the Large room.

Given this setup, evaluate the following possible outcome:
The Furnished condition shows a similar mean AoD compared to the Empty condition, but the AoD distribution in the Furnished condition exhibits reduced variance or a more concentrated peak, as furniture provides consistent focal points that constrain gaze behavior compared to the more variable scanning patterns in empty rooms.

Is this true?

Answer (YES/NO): NO